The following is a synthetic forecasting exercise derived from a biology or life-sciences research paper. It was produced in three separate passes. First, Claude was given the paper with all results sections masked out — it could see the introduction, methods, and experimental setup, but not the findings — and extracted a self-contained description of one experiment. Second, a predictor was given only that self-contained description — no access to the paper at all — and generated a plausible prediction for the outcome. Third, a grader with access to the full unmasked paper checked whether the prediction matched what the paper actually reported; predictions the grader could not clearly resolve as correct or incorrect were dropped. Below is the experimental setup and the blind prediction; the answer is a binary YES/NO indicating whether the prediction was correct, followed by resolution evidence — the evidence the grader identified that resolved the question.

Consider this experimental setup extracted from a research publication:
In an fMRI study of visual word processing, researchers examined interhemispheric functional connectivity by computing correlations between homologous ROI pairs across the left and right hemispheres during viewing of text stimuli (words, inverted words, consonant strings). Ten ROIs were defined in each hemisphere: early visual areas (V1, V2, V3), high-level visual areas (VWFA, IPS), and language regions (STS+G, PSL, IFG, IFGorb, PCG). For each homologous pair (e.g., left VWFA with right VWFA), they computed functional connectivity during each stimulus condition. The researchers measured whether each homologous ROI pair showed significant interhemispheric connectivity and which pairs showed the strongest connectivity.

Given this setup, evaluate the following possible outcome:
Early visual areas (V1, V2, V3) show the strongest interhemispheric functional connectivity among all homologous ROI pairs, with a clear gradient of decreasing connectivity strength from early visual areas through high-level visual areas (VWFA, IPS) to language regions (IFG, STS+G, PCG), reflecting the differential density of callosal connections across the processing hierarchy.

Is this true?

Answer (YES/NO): NO